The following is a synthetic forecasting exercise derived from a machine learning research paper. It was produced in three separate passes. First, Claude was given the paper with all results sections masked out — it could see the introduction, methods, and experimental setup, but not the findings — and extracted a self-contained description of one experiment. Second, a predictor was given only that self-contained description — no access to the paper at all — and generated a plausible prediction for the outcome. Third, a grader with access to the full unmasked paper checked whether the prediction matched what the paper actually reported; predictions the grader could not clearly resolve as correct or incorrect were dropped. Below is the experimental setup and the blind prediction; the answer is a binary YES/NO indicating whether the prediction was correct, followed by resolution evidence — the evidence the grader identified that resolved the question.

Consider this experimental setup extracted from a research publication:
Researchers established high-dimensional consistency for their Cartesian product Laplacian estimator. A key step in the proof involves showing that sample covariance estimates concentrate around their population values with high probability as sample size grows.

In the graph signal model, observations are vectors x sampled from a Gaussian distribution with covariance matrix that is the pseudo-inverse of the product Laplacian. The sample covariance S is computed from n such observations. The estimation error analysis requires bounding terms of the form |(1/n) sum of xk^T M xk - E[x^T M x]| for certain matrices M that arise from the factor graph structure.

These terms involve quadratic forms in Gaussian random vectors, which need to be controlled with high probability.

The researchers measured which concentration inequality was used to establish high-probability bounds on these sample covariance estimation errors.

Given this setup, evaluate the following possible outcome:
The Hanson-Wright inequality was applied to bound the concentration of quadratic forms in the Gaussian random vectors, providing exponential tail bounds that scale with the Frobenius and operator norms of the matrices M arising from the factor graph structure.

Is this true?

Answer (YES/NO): YES